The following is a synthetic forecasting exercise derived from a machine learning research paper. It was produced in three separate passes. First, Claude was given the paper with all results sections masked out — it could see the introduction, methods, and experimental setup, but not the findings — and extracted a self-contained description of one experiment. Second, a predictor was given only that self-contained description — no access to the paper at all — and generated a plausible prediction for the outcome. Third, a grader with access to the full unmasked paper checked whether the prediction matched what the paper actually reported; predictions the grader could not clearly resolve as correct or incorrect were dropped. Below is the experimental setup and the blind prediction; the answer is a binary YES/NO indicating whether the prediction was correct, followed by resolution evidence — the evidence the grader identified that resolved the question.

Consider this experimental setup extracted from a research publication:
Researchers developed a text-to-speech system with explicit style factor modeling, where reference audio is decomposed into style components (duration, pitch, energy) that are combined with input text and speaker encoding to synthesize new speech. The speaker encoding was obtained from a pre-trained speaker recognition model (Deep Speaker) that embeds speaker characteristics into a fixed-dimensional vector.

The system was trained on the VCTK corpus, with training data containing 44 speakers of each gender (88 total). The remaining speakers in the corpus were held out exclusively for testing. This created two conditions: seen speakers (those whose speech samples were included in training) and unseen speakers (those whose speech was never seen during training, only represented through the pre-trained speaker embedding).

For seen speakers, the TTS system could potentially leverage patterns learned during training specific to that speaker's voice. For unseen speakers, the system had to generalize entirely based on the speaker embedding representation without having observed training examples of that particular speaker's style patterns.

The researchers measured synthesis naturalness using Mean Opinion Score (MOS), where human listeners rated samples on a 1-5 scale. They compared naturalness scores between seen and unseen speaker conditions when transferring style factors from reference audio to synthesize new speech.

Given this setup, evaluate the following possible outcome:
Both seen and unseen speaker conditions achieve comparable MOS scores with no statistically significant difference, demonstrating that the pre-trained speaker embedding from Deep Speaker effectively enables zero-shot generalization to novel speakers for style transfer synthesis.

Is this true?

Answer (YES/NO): NO